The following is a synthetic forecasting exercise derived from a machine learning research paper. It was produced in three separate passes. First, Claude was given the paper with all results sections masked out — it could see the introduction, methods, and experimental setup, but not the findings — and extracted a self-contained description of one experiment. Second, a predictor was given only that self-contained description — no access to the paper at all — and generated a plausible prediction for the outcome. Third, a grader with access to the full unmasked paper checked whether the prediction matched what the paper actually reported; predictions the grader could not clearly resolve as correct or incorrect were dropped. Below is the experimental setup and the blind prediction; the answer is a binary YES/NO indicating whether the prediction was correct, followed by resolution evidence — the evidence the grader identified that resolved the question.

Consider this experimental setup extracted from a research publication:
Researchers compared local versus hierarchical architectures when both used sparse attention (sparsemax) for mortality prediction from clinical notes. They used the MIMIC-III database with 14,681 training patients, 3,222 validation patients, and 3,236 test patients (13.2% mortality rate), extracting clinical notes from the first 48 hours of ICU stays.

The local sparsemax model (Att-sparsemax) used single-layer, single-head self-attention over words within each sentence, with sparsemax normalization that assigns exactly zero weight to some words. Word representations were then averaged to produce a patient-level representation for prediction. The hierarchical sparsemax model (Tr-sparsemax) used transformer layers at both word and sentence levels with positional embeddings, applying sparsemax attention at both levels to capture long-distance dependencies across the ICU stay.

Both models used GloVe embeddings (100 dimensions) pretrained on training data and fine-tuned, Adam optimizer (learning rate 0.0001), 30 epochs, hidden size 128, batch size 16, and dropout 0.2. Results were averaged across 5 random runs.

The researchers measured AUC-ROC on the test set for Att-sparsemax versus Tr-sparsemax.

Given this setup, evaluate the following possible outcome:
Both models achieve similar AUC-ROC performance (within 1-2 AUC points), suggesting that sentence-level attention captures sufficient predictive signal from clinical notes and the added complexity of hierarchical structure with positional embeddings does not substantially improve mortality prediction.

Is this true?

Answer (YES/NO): NO